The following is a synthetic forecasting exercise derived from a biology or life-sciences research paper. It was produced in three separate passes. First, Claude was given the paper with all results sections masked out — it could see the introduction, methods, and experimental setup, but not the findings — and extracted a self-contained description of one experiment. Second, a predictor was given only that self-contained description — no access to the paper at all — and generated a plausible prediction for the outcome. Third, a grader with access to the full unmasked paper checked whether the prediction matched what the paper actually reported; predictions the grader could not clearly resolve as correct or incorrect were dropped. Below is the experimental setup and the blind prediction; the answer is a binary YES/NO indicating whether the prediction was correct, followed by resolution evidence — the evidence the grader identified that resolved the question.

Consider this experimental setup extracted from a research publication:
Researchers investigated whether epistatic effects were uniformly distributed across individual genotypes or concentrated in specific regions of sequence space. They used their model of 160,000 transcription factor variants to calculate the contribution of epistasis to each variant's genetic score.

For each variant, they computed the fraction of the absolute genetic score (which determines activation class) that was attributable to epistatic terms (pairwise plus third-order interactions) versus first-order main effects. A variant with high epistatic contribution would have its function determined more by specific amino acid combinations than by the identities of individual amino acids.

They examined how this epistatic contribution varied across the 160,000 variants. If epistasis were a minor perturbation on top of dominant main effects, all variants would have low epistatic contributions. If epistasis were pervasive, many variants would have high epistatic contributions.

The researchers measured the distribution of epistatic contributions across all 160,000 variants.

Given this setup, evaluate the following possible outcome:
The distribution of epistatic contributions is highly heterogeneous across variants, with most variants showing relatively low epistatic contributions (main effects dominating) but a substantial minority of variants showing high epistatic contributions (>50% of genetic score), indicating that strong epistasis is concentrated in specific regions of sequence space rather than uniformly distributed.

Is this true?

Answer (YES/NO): NO